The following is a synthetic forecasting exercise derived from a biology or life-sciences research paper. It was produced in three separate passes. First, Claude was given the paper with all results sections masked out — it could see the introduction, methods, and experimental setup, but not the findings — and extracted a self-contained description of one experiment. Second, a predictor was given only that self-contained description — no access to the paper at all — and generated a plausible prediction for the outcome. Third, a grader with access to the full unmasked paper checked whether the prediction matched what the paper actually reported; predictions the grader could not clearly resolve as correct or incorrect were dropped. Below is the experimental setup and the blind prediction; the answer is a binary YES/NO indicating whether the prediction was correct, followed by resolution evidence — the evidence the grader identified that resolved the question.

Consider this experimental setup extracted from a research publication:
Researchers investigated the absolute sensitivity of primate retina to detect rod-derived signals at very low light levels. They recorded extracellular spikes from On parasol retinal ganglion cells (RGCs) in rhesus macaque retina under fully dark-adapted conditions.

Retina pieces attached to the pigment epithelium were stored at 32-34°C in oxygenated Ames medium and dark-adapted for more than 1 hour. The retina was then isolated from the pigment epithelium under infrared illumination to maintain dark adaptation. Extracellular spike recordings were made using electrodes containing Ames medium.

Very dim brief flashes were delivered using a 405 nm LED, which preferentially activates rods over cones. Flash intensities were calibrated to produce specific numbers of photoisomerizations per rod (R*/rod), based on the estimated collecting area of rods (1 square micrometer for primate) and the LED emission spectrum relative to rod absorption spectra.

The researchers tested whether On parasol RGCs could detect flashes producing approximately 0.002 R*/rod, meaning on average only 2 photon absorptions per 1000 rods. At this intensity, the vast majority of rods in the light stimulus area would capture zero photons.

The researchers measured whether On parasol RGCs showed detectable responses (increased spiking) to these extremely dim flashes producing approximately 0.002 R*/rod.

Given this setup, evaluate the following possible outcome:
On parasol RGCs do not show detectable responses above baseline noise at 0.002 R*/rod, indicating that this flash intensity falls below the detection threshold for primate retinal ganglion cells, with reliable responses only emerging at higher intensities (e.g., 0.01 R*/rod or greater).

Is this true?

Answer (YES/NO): NO